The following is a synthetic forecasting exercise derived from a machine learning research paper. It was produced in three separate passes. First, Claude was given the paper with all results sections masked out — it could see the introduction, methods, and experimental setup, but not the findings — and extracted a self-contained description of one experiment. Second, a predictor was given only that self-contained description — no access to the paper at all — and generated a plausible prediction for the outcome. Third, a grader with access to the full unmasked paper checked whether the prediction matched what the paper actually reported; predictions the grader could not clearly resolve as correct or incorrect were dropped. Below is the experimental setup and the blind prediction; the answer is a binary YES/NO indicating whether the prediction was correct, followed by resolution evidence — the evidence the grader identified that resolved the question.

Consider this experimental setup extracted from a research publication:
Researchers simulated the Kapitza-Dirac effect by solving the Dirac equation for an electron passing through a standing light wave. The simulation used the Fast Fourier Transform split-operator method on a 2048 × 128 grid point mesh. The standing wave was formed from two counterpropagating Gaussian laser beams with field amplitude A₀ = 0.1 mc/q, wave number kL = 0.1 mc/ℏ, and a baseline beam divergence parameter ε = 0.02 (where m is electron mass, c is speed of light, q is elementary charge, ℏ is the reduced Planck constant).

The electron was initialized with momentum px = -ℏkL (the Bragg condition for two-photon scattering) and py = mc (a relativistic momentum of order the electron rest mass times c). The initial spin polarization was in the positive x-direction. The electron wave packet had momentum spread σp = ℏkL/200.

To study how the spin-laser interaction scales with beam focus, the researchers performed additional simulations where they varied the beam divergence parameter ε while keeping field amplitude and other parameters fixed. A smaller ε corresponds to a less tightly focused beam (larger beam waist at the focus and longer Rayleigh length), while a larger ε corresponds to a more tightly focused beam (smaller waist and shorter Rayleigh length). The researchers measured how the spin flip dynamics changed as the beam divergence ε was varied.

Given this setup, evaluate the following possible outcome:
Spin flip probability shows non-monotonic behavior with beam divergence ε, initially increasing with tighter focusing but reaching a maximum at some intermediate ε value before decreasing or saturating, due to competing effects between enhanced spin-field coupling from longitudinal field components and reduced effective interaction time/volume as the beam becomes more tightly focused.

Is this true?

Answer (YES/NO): NO